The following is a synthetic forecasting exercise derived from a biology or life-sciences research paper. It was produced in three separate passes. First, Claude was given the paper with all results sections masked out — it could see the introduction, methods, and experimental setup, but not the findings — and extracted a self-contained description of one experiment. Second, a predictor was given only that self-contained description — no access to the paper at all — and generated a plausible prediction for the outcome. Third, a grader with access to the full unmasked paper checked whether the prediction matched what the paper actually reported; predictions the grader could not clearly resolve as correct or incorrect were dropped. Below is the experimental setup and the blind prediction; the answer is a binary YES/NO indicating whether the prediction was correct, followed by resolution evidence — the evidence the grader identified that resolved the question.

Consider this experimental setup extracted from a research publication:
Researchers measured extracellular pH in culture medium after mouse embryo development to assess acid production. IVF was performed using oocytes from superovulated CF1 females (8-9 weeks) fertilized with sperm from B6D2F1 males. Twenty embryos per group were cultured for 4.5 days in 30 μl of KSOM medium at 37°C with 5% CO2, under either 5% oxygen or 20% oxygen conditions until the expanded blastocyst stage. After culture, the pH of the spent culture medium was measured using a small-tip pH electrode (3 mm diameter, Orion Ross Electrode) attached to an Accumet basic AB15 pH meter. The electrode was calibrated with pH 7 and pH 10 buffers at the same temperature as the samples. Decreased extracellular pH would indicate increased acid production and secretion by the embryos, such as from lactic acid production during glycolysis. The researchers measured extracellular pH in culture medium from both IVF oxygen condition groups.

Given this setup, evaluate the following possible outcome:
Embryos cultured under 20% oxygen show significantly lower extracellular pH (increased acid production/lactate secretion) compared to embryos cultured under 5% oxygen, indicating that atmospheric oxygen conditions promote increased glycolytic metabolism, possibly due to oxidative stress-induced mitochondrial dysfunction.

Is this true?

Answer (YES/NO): YES